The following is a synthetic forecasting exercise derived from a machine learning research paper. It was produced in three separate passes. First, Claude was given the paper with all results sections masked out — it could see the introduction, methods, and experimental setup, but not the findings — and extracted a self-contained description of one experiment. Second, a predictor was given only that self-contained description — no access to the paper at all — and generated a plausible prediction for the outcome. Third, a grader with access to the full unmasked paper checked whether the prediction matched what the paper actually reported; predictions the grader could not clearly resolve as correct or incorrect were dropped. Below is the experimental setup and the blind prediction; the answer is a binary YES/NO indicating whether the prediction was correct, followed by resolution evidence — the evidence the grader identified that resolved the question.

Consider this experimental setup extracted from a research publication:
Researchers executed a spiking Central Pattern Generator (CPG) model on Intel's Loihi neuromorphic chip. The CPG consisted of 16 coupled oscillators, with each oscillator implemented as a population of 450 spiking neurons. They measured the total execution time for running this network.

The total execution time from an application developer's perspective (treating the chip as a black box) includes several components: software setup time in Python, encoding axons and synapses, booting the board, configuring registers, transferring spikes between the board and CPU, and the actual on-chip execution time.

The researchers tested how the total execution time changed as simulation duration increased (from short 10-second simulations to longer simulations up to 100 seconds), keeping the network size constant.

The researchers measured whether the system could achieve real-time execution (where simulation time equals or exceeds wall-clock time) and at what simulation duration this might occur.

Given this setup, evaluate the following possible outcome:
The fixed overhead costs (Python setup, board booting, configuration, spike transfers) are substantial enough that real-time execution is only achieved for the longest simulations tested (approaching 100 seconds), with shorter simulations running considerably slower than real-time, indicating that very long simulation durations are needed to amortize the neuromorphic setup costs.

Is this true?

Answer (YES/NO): NO